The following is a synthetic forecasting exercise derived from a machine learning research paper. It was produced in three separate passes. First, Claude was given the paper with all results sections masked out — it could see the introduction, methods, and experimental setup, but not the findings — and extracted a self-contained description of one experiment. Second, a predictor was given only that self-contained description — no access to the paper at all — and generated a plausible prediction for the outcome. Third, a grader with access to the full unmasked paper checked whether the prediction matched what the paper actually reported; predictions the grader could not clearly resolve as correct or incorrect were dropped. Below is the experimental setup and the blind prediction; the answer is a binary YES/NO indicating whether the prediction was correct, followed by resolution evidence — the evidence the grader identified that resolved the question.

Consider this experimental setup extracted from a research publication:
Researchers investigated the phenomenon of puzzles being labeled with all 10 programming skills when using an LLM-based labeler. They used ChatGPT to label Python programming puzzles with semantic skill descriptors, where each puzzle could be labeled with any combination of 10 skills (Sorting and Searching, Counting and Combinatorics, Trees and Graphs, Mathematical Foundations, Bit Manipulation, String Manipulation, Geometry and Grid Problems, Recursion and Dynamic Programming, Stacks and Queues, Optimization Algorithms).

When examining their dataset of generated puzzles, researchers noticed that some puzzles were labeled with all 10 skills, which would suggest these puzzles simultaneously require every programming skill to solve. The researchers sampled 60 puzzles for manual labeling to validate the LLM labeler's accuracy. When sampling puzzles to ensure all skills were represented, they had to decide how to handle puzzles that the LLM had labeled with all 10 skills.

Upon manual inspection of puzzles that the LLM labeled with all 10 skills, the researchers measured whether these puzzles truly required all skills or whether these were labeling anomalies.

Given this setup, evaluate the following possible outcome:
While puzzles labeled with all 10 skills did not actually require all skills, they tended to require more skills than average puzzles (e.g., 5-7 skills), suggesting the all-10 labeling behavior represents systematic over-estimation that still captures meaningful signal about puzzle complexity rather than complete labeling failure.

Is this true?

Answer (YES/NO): NO